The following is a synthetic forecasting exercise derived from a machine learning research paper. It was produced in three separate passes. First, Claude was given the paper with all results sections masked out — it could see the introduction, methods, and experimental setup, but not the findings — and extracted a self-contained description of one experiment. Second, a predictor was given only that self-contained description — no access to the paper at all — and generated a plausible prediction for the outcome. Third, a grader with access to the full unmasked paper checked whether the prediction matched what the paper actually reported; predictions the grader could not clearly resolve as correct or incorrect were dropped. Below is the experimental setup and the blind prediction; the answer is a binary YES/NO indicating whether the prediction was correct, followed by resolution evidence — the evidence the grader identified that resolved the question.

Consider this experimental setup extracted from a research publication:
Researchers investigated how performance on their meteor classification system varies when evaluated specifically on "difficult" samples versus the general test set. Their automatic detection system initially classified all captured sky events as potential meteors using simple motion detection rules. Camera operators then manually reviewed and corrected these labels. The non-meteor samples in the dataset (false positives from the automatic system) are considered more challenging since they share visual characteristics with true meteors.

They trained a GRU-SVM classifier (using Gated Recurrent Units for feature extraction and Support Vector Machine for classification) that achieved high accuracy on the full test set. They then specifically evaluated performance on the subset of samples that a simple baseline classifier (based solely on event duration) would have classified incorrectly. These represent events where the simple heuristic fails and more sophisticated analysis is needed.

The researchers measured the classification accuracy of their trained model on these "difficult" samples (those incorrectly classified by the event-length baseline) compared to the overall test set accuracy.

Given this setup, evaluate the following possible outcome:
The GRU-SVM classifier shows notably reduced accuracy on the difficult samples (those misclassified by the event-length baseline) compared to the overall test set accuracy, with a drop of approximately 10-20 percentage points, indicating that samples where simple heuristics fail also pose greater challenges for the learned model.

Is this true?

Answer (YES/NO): YES